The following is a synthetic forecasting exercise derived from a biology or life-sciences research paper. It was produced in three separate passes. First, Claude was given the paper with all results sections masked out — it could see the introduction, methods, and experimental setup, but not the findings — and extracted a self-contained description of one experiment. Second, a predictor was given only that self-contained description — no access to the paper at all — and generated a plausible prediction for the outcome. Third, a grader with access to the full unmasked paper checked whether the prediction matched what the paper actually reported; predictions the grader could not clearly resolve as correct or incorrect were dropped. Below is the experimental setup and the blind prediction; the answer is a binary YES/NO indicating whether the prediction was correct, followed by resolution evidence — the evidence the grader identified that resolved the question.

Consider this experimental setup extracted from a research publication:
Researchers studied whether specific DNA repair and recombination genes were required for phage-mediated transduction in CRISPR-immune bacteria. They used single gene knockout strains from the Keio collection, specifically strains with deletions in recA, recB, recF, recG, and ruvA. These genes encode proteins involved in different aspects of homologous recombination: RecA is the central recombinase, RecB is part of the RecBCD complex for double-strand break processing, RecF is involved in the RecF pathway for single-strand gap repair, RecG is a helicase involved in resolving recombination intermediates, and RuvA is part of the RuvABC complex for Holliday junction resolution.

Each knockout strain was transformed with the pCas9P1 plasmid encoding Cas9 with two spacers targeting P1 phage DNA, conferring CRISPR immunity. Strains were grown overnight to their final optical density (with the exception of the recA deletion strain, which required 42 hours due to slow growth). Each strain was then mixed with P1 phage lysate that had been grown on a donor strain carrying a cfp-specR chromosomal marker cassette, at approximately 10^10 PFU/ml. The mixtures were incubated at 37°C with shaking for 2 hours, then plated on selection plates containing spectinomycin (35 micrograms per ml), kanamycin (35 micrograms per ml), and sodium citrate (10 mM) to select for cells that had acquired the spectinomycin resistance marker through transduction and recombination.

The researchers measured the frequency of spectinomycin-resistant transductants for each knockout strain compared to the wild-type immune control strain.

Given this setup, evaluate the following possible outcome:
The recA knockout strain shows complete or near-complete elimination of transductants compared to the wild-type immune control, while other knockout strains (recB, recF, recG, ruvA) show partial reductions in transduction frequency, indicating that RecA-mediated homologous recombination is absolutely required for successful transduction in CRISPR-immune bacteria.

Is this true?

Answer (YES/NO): NO